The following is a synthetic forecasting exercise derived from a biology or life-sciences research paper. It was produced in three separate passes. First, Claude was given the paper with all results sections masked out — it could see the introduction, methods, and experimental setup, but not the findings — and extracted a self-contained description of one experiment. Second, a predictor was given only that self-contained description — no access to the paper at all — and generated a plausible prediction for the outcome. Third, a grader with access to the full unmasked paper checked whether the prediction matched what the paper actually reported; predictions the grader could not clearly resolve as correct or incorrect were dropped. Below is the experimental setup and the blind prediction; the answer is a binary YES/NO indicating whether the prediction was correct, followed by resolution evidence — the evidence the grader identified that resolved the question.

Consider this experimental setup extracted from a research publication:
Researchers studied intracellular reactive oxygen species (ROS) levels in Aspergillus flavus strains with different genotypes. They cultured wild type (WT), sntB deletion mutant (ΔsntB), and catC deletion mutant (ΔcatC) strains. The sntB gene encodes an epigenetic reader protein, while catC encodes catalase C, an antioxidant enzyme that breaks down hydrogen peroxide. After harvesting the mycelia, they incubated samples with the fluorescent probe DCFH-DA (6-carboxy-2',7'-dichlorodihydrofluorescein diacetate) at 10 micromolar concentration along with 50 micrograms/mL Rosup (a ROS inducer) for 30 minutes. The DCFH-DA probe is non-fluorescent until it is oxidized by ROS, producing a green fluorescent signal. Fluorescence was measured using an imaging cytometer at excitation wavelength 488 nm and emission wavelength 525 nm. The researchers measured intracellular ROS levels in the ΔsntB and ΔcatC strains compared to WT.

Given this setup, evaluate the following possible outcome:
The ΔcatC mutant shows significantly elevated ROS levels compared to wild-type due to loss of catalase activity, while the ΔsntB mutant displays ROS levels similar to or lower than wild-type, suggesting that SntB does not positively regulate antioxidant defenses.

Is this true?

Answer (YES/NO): NO